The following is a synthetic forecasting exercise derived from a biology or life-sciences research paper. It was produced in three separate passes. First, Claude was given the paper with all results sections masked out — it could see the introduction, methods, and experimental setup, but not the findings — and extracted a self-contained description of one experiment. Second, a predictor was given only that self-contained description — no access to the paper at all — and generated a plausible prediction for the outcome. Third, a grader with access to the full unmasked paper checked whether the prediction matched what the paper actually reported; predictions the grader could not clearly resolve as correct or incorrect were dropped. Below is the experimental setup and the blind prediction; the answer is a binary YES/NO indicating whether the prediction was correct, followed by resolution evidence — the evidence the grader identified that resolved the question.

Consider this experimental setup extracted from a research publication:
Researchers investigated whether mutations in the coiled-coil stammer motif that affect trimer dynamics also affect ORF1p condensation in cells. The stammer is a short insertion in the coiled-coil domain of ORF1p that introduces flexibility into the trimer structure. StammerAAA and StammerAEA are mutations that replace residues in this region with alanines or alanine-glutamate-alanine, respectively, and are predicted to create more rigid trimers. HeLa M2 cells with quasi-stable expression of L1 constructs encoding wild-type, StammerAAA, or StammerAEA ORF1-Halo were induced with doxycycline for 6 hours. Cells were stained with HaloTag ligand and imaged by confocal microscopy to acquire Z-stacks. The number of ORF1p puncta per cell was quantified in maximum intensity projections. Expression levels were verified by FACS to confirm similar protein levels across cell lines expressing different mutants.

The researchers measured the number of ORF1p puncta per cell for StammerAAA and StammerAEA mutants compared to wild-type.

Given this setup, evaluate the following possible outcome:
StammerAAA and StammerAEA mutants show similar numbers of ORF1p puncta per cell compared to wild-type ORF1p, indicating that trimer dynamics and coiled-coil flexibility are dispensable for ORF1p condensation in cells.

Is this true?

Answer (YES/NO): NO